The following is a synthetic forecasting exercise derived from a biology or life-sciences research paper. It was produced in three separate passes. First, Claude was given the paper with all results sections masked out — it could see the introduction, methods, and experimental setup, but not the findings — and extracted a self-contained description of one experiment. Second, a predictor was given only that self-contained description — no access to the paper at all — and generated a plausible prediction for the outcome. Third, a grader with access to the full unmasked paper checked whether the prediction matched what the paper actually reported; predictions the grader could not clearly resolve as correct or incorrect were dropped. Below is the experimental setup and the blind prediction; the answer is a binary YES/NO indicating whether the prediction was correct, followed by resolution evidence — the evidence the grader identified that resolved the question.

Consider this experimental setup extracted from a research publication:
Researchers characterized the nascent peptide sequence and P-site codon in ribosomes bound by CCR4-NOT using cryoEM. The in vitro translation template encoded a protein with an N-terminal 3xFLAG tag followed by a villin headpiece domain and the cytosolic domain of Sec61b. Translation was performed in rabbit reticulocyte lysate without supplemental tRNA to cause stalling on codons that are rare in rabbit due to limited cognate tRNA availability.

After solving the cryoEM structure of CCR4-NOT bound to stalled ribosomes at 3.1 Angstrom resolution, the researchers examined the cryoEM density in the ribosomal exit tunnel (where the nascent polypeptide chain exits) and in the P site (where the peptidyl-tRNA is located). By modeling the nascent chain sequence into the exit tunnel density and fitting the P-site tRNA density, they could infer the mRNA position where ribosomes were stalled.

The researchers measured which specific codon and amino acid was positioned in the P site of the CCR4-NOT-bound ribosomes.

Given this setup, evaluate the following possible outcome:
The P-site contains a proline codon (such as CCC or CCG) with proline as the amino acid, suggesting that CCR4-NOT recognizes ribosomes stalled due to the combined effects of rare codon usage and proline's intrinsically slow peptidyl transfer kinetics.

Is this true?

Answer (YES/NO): NO